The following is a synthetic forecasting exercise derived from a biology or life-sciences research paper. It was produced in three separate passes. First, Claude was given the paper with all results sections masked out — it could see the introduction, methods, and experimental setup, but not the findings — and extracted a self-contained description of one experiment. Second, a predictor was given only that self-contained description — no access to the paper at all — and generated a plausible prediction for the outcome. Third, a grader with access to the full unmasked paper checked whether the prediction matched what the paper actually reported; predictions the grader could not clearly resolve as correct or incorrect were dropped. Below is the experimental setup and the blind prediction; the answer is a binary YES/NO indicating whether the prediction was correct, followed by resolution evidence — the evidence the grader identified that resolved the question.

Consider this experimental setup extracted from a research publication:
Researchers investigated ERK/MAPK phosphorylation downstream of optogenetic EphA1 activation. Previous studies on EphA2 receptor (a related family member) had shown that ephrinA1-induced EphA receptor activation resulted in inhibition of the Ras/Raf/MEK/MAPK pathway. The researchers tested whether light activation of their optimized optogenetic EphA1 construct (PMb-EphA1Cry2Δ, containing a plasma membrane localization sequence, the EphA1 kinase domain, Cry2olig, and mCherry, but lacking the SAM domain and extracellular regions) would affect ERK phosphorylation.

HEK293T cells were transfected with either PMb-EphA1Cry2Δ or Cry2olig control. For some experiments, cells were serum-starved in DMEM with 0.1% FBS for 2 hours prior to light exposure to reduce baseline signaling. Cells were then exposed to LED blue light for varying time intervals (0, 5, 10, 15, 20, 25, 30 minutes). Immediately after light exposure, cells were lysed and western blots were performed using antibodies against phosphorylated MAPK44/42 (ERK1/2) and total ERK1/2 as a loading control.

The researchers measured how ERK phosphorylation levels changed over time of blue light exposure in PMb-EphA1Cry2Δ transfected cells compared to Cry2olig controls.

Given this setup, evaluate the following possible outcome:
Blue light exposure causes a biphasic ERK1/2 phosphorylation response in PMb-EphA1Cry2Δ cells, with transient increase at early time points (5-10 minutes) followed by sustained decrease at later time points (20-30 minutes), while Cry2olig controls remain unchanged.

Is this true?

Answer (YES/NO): NO